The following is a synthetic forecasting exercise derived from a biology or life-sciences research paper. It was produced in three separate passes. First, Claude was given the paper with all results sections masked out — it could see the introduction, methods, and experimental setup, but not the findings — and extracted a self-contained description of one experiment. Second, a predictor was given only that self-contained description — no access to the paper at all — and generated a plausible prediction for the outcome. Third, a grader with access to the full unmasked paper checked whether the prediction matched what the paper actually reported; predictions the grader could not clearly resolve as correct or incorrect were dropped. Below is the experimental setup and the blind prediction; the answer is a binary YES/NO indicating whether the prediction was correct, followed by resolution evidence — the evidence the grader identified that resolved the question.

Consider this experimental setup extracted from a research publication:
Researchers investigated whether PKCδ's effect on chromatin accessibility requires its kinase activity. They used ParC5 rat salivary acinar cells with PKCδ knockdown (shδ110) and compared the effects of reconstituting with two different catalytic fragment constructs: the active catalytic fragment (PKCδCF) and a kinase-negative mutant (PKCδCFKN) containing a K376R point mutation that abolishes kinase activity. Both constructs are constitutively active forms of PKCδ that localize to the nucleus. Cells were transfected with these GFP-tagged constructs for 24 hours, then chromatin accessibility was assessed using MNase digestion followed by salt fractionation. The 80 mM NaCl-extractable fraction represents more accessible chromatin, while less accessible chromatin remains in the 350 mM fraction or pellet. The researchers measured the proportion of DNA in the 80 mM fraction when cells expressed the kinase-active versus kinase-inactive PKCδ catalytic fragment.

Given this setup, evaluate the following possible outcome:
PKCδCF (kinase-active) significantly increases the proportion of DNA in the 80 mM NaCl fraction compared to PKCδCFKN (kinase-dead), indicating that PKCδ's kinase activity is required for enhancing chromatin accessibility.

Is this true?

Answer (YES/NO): NO